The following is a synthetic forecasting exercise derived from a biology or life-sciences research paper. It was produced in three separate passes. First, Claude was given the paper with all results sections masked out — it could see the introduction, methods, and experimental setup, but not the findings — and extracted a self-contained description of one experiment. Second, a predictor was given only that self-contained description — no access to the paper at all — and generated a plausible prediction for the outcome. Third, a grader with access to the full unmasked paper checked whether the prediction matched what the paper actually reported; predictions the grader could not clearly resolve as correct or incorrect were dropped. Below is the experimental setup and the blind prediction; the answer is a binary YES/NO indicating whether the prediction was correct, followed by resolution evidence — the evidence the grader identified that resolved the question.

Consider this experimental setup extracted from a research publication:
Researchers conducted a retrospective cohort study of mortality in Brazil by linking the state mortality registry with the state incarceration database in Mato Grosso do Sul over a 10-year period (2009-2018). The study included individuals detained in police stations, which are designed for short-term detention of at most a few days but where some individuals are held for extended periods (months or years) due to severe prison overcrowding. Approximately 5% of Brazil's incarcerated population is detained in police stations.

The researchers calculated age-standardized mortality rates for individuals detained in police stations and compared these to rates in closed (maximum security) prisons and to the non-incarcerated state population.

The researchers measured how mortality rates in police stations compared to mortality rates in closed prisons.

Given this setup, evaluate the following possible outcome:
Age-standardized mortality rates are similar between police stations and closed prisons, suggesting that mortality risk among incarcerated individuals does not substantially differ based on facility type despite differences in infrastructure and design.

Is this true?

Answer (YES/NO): NO